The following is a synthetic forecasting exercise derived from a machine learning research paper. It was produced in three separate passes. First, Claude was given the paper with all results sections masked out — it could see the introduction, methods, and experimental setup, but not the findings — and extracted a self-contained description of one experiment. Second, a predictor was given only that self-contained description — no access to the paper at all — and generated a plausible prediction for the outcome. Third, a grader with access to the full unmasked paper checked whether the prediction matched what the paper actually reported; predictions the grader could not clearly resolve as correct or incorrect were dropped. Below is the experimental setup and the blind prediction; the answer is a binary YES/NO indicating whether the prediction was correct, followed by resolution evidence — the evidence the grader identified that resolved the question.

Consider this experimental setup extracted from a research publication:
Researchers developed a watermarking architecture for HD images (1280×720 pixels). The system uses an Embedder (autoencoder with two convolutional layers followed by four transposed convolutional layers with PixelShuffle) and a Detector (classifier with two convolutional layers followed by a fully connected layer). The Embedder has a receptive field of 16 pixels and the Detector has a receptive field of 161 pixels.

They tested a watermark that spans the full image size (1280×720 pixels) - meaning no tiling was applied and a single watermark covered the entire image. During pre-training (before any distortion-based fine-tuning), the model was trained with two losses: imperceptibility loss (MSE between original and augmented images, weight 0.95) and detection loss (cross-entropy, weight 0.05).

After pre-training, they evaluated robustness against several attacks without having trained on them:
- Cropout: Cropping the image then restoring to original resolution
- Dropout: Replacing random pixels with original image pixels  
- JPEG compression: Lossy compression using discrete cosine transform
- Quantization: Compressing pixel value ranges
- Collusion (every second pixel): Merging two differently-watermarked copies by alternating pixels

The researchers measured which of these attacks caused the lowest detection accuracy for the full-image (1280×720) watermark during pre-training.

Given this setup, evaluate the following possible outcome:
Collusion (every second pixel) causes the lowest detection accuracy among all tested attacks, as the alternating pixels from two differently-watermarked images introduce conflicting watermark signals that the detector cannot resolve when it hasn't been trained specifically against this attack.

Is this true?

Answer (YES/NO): NO